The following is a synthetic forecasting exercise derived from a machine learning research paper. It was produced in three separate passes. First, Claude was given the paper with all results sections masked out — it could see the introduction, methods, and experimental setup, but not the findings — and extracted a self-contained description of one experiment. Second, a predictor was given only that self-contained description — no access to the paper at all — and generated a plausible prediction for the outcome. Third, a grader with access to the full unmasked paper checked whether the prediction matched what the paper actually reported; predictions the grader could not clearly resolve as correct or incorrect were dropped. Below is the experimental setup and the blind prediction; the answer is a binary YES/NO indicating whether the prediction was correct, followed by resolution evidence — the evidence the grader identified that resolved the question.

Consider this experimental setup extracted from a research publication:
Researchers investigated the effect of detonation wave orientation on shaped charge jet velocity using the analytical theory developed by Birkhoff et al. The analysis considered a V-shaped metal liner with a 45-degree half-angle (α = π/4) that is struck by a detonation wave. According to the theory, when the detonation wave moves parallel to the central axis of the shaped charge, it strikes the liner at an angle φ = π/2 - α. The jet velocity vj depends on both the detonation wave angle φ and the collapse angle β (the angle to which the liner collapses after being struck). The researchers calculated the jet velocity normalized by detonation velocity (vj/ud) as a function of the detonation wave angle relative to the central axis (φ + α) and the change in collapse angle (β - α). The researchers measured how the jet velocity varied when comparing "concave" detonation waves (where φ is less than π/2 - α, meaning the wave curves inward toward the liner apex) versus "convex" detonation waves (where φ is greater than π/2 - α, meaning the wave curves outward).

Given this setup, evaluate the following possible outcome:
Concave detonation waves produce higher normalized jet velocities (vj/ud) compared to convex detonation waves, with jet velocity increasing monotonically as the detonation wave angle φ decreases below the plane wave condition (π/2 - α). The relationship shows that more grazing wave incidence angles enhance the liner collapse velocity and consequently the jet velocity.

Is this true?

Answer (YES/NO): YES